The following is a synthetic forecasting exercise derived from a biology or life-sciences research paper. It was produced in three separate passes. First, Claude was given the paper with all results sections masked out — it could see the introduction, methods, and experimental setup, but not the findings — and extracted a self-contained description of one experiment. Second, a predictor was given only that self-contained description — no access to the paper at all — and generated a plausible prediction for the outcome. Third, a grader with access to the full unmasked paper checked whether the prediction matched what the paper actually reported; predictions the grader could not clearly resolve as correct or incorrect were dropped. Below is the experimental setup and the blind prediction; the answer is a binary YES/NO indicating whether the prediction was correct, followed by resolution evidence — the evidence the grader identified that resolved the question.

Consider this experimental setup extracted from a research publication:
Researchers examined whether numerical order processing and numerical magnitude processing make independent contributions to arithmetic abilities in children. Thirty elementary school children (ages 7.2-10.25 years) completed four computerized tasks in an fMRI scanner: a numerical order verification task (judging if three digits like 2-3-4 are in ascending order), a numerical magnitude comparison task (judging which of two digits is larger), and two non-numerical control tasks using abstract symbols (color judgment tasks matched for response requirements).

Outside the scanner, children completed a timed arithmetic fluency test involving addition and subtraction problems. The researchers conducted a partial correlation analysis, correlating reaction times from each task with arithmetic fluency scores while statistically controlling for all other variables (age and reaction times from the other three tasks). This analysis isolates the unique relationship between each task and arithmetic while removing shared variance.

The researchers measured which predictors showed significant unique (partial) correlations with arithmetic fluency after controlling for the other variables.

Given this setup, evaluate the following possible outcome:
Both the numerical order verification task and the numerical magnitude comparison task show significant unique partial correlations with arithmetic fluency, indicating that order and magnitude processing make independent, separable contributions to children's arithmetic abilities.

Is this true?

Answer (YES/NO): NO